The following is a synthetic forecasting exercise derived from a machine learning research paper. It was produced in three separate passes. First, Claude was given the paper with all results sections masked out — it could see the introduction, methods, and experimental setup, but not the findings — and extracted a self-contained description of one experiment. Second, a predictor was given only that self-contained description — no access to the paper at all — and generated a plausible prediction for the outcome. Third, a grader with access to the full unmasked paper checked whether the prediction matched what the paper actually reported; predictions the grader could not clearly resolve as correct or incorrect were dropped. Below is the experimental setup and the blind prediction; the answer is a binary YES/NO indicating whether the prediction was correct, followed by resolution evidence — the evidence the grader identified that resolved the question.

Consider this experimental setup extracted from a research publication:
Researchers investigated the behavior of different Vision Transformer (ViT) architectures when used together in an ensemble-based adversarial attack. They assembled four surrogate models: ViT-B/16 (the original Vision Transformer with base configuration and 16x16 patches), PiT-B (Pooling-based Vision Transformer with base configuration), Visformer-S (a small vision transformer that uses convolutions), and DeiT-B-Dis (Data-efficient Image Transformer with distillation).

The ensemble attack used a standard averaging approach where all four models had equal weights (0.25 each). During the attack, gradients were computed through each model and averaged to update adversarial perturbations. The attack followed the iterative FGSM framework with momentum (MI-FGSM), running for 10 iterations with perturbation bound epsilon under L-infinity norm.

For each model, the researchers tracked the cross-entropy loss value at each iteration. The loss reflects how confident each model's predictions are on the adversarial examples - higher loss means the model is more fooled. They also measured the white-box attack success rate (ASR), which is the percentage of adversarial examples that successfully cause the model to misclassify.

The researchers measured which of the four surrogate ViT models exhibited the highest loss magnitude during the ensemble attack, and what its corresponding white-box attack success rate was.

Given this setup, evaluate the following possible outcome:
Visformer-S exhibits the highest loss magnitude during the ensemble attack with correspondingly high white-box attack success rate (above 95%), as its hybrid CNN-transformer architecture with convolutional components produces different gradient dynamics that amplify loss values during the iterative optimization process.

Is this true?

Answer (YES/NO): YES